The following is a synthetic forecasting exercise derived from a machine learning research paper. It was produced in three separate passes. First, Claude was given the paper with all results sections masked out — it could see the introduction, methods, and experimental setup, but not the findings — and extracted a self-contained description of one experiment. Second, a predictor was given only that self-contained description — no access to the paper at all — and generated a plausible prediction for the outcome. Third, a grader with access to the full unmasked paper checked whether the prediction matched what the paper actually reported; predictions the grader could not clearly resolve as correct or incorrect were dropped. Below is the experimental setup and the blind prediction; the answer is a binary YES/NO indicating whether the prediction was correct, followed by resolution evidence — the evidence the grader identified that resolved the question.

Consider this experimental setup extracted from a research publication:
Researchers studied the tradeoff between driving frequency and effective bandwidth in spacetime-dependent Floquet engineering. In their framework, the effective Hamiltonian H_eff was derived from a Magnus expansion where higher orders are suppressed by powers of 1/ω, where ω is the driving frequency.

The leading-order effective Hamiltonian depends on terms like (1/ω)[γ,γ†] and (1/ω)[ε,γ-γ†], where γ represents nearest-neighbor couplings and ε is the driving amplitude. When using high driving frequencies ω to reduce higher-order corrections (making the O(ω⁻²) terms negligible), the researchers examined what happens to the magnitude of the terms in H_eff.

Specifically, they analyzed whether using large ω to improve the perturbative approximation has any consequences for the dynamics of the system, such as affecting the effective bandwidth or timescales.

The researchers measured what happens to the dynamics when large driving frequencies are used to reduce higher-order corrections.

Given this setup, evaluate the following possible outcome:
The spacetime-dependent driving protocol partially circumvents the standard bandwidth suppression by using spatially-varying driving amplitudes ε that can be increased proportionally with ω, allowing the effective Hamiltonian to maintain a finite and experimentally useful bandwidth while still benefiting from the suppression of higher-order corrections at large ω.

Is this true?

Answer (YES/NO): NO